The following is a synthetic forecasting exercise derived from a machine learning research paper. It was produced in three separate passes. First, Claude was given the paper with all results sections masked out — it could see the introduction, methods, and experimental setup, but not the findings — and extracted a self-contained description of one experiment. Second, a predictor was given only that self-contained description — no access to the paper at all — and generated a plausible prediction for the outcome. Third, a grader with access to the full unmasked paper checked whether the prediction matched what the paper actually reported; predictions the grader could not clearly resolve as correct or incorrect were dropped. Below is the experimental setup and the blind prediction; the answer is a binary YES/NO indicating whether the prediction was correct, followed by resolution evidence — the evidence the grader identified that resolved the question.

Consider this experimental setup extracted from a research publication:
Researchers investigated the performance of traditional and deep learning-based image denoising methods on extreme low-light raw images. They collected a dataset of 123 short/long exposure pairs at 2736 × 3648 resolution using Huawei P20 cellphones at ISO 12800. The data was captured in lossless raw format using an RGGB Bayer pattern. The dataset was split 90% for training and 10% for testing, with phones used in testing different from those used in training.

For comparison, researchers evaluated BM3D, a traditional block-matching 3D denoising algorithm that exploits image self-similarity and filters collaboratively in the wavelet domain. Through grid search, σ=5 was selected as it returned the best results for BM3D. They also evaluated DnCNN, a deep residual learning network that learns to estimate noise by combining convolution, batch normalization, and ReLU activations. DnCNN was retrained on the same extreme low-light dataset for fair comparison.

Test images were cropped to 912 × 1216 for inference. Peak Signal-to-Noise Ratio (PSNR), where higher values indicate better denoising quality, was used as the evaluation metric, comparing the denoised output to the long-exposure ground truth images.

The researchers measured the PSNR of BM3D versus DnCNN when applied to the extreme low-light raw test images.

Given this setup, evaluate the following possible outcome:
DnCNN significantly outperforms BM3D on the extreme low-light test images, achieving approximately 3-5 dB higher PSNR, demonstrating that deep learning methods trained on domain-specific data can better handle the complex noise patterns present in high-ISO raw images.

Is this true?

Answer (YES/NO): NO